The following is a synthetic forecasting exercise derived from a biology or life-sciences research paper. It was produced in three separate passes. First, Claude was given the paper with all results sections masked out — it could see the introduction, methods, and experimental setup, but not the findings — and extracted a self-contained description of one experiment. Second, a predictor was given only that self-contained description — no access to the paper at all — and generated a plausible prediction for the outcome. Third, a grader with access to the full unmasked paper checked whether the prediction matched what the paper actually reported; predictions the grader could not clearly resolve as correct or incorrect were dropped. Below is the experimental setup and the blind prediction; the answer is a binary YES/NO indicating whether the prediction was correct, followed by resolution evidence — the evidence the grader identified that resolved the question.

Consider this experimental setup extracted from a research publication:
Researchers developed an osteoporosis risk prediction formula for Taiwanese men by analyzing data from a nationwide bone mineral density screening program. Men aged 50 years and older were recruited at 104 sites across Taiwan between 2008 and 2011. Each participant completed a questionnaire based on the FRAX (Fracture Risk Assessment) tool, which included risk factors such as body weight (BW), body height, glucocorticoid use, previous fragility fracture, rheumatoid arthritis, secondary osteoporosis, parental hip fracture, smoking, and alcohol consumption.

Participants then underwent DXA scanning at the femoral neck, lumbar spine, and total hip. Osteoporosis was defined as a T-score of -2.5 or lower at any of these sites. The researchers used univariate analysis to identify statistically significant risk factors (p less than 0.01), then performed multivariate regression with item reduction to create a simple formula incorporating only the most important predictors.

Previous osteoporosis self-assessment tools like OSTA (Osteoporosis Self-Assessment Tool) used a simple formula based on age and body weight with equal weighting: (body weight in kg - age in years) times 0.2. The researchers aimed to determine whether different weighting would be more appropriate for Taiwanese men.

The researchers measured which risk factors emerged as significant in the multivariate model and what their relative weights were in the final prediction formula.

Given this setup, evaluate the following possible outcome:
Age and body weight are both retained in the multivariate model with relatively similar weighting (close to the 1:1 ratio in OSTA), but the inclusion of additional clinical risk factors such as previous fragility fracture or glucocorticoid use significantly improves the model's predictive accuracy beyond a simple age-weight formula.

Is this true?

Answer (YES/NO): NO